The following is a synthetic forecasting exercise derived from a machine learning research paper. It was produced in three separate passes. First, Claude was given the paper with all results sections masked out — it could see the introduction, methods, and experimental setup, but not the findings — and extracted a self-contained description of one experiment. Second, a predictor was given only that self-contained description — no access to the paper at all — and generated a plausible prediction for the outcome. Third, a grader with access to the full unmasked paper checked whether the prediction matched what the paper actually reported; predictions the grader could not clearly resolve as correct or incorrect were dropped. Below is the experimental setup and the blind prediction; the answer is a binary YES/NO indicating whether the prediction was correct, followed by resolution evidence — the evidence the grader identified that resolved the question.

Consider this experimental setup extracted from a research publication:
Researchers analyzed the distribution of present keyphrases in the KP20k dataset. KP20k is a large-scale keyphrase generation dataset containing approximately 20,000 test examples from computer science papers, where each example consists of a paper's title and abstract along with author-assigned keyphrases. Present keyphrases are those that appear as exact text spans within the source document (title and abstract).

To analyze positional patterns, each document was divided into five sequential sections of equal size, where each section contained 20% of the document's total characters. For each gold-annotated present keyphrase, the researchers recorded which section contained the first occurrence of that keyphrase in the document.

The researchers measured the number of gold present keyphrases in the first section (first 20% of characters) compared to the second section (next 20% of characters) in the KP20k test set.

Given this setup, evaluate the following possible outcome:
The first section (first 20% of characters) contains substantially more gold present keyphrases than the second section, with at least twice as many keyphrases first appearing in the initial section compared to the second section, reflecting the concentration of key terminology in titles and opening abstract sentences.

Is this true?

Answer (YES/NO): YES